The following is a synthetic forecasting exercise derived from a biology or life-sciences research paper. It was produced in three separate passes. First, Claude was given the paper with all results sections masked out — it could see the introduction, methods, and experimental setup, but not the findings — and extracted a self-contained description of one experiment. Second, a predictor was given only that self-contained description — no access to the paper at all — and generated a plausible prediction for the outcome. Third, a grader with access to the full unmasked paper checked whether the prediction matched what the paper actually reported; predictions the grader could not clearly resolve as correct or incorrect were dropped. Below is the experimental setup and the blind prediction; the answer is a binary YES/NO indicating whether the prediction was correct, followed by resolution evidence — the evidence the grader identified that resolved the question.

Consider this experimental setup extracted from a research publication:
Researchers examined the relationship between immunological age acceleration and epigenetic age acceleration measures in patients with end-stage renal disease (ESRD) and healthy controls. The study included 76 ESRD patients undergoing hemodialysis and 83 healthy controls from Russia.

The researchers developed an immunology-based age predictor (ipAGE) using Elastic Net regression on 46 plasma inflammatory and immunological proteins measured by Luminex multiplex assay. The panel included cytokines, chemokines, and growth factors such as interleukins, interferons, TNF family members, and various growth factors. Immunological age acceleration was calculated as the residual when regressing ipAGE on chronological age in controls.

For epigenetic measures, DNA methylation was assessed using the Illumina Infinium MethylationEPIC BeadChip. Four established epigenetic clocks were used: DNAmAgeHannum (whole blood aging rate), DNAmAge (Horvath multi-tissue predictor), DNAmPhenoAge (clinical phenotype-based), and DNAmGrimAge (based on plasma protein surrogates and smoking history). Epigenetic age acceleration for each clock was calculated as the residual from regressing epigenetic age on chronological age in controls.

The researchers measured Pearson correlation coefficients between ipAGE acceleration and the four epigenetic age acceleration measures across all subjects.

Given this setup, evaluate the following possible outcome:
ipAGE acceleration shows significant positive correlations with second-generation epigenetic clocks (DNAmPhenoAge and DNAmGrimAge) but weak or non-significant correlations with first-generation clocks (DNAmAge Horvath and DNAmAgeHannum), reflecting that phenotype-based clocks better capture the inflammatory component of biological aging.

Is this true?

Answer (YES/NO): NO